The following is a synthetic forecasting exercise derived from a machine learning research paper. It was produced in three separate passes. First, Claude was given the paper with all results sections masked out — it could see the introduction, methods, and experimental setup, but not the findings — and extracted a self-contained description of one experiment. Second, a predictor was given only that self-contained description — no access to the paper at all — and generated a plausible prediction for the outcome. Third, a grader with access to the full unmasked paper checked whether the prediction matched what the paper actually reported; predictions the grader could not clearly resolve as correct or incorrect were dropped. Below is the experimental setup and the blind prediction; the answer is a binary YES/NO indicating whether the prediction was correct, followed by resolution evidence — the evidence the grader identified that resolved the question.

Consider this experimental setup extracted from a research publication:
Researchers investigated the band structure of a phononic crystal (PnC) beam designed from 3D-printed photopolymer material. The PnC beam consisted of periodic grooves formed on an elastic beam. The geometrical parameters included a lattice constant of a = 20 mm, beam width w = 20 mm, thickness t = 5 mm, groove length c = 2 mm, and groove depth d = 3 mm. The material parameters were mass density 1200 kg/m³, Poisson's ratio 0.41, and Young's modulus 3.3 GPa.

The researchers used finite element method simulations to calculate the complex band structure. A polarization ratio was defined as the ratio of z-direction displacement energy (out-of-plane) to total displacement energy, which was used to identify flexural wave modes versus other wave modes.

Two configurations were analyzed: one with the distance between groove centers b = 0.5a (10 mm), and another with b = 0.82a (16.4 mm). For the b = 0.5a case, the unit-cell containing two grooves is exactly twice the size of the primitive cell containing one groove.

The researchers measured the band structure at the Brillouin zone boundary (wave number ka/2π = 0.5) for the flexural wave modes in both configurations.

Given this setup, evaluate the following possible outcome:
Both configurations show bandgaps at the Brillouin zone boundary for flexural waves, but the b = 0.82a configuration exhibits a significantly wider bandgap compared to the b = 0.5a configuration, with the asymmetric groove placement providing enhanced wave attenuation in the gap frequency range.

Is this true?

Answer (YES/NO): NO